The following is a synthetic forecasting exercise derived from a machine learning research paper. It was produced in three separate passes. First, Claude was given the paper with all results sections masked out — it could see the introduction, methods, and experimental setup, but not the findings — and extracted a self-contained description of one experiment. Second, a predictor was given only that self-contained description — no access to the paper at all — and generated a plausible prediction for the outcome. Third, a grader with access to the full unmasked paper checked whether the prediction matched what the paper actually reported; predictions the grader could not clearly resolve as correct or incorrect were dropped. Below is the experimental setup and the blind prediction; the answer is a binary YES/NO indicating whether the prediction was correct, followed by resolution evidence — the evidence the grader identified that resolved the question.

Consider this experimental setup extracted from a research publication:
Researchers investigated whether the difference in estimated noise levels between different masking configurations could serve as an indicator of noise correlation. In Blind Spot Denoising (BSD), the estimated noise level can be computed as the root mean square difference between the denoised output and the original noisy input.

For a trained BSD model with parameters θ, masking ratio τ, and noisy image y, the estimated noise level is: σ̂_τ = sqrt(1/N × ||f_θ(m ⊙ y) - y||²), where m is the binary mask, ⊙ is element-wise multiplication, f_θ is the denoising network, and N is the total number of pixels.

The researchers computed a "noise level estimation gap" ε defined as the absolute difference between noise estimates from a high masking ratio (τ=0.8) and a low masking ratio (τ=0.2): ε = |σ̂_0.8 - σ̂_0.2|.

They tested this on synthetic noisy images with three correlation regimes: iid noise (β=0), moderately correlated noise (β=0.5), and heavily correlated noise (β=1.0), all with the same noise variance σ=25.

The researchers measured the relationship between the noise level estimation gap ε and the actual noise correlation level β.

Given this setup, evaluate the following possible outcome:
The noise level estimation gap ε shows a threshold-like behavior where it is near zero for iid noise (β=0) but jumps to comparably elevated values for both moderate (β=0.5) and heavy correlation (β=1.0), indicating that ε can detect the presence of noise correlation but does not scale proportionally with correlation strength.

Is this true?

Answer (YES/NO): NO